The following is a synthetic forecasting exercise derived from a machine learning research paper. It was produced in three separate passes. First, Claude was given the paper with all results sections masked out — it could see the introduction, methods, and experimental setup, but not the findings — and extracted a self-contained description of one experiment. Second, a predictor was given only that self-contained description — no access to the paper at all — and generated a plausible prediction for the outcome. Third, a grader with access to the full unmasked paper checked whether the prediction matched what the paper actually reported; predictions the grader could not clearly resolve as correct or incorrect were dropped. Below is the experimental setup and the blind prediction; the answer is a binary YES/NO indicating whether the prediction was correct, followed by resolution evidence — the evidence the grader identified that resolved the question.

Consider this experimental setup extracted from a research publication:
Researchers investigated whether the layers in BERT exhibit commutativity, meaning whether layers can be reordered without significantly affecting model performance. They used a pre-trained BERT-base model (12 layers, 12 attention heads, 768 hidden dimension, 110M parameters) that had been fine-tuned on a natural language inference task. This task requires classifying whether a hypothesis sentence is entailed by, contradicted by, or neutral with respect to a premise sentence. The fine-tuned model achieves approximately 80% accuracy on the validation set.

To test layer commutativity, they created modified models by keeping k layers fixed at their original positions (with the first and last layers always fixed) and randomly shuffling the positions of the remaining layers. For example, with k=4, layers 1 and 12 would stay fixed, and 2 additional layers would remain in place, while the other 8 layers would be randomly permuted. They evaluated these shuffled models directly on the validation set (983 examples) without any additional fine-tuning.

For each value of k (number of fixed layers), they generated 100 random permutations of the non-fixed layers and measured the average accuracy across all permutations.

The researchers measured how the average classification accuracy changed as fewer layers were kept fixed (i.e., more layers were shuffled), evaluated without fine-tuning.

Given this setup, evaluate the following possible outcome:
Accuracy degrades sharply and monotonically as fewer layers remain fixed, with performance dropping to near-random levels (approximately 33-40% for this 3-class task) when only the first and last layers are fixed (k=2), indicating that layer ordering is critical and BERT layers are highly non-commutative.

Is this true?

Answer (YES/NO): NO